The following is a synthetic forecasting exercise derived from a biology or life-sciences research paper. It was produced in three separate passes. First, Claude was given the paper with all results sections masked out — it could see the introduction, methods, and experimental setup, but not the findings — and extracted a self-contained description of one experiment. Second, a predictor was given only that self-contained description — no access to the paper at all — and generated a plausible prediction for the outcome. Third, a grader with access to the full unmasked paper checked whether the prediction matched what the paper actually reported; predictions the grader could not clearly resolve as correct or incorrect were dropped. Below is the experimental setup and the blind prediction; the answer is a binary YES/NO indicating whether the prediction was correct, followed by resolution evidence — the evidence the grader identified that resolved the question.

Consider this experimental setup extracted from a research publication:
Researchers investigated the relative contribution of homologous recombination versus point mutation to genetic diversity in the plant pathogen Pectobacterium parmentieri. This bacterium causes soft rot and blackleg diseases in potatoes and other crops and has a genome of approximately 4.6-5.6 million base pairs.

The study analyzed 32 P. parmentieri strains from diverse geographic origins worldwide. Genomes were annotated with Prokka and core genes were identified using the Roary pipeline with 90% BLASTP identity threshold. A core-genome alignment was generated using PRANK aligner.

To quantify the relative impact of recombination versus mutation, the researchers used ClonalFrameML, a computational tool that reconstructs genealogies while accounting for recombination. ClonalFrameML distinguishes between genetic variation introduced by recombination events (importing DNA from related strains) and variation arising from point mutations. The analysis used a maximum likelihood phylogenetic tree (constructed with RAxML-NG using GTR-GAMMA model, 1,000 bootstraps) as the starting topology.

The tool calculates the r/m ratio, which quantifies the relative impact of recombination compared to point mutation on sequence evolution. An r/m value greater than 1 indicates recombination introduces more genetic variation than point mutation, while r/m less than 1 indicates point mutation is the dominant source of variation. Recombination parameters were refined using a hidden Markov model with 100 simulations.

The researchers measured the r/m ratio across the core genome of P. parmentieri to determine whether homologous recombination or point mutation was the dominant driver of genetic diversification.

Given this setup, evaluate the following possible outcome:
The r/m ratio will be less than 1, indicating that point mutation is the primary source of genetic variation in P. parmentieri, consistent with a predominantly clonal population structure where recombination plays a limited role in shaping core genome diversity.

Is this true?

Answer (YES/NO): NO